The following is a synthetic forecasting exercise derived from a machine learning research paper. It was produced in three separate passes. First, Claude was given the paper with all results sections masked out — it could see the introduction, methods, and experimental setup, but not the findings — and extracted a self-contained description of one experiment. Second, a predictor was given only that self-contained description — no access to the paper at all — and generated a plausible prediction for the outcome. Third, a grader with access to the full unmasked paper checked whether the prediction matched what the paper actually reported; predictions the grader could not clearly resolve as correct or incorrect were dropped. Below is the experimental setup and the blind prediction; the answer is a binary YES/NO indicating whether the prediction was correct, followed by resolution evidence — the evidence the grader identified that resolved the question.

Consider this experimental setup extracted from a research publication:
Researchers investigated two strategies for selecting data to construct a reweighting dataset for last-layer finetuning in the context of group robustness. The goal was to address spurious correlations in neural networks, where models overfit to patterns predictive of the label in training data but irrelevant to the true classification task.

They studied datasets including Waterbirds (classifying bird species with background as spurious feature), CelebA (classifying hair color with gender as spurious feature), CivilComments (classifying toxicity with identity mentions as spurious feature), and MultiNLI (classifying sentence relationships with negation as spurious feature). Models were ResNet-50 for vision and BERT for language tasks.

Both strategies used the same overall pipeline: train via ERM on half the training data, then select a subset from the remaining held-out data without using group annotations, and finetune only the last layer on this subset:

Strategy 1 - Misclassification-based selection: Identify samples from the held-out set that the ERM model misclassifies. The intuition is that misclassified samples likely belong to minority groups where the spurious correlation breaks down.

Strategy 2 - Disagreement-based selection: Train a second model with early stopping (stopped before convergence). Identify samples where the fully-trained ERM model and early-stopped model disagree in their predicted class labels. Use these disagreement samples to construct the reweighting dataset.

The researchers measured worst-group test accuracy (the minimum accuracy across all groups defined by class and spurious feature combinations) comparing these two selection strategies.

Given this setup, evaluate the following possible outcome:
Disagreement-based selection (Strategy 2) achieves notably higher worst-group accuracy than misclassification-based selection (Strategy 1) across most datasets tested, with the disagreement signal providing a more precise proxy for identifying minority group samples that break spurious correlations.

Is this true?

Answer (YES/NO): NO